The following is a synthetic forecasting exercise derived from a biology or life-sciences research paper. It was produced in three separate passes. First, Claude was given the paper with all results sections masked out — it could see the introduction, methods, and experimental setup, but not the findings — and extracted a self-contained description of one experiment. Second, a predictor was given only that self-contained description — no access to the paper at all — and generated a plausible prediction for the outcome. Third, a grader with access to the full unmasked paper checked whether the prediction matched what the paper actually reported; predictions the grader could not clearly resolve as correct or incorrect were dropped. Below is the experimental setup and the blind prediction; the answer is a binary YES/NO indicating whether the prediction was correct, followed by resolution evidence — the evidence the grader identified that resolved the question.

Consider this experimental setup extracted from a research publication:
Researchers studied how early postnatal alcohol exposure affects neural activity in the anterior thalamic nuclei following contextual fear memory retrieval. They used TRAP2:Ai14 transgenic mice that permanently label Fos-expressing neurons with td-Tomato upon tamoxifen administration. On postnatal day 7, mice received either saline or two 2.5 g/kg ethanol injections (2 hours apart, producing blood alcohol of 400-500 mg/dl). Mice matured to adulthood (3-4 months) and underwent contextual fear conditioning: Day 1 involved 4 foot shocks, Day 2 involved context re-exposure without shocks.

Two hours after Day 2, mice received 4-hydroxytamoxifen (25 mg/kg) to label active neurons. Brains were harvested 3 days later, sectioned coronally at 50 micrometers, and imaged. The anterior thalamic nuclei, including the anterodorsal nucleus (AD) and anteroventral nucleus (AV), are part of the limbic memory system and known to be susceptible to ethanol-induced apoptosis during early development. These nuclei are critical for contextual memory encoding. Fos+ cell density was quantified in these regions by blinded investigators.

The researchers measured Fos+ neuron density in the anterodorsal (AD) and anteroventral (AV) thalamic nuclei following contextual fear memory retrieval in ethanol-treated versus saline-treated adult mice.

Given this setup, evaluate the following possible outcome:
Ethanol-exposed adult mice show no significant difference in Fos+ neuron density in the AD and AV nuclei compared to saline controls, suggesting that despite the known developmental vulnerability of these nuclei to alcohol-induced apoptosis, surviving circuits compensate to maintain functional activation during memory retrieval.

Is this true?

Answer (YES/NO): NO